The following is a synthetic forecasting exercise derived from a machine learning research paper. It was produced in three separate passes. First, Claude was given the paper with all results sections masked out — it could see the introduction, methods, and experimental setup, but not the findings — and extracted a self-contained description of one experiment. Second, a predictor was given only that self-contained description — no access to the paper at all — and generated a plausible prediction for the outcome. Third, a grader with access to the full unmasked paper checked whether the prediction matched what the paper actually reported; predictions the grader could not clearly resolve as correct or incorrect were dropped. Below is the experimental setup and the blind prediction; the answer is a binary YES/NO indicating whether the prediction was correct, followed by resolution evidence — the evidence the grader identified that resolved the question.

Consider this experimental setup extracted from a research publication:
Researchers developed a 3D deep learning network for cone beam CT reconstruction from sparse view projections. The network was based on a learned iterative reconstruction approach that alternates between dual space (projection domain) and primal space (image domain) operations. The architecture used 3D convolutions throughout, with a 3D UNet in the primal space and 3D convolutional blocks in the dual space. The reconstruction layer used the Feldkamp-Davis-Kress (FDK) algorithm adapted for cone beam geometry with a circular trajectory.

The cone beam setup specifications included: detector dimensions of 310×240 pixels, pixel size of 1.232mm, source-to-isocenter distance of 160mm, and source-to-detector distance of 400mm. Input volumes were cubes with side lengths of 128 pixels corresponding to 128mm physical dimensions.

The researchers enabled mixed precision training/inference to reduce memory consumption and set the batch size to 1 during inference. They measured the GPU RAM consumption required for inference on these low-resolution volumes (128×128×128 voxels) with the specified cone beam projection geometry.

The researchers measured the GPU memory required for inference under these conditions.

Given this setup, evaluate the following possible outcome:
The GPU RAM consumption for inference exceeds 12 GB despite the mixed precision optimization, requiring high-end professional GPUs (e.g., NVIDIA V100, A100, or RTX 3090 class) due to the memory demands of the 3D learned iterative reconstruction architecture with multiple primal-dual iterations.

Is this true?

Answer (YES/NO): NO